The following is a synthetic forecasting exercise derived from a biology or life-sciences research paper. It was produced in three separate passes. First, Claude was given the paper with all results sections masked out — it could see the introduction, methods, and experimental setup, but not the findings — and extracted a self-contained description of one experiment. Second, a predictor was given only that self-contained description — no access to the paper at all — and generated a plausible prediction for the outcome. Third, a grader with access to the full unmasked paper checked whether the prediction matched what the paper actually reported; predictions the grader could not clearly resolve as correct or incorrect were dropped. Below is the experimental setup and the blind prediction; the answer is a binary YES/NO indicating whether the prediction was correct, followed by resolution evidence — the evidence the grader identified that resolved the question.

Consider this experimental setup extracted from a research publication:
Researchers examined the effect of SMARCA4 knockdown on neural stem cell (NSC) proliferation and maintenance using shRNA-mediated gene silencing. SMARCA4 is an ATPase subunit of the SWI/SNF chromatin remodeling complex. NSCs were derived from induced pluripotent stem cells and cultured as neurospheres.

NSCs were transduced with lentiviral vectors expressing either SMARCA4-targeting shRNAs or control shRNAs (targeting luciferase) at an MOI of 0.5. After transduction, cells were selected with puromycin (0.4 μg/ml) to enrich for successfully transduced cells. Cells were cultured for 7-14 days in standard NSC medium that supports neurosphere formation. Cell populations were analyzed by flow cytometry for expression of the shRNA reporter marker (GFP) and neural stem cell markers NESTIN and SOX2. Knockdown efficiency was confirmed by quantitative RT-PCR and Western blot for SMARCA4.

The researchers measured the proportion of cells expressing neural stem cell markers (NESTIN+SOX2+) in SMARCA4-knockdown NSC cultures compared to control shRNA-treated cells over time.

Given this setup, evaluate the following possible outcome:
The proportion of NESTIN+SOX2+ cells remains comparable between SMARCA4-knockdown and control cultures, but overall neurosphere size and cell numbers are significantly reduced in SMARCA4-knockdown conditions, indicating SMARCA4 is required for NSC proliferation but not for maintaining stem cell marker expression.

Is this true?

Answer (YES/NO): NO